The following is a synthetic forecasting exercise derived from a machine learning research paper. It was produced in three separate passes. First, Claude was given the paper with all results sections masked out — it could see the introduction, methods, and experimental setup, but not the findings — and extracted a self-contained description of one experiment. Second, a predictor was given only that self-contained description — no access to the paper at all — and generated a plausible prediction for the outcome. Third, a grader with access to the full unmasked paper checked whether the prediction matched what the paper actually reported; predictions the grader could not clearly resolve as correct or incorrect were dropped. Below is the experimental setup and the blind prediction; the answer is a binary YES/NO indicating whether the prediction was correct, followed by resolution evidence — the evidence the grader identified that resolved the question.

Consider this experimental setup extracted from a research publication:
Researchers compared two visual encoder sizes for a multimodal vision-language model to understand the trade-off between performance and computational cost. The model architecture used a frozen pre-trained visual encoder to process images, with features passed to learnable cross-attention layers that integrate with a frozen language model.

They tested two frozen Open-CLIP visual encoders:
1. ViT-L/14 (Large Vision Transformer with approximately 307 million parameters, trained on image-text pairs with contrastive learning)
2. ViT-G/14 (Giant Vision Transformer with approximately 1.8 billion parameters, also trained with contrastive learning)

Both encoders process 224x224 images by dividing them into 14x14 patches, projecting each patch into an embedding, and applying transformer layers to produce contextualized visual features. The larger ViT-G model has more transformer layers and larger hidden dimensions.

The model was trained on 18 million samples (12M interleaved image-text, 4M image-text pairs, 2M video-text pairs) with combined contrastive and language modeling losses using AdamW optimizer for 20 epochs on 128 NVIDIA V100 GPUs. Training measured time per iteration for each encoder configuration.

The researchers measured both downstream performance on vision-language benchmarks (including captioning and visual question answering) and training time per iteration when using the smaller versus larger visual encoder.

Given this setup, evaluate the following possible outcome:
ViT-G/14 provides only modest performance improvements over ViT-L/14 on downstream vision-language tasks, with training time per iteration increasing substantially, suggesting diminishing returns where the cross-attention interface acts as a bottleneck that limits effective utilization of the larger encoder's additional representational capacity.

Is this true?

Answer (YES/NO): YES